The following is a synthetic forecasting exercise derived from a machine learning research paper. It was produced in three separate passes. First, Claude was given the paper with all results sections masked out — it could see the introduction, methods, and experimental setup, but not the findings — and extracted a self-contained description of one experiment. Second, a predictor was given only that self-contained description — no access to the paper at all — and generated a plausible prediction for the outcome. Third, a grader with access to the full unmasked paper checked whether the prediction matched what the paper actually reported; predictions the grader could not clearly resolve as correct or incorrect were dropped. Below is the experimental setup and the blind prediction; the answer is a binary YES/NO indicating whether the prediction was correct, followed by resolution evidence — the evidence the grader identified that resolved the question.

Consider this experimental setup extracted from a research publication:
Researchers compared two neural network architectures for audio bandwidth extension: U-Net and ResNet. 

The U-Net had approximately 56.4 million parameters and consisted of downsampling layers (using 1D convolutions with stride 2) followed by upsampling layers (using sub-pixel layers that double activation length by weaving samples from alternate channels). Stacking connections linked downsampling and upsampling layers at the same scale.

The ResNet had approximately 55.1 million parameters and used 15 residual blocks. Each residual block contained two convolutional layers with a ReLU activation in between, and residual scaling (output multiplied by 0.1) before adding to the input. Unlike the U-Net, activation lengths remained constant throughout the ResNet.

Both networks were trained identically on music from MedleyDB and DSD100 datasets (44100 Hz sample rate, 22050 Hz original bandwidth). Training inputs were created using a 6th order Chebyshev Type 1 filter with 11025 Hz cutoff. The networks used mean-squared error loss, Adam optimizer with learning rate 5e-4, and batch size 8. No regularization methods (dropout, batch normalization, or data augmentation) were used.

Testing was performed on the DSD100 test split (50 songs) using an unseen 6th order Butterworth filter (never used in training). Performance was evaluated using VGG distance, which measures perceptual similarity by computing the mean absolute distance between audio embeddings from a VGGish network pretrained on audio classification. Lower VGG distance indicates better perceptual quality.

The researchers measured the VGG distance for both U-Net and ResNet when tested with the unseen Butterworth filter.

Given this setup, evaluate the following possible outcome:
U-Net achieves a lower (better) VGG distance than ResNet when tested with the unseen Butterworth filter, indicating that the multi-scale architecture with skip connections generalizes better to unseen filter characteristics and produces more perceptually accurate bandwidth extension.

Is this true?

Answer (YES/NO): YES